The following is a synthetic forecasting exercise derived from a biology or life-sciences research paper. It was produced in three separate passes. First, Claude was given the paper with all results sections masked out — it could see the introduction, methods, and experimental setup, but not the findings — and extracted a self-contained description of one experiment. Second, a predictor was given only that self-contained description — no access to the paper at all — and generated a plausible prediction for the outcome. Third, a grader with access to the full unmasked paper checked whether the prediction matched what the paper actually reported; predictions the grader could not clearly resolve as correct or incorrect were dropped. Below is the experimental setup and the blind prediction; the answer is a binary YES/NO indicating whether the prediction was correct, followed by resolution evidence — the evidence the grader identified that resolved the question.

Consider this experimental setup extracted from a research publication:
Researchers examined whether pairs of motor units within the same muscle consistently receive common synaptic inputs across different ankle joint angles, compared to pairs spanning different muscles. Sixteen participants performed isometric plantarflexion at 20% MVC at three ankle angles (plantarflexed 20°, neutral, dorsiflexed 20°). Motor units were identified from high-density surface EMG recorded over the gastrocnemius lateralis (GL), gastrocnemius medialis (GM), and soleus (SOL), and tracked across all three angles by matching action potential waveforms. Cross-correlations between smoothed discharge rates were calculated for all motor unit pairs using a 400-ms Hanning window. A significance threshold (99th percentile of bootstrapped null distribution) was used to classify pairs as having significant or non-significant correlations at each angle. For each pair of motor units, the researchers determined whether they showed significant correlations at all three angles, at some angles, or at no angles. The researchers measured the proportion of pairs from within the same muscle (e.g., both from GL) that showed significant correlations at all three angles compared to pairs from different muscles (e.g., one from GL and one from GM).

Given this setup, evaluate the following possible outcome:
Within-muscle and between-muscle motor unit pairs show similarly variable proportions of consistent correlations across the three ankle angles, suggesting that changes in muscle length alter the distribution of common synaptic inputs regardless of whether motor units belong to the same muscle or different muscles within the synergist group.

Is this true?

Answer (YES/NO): NO